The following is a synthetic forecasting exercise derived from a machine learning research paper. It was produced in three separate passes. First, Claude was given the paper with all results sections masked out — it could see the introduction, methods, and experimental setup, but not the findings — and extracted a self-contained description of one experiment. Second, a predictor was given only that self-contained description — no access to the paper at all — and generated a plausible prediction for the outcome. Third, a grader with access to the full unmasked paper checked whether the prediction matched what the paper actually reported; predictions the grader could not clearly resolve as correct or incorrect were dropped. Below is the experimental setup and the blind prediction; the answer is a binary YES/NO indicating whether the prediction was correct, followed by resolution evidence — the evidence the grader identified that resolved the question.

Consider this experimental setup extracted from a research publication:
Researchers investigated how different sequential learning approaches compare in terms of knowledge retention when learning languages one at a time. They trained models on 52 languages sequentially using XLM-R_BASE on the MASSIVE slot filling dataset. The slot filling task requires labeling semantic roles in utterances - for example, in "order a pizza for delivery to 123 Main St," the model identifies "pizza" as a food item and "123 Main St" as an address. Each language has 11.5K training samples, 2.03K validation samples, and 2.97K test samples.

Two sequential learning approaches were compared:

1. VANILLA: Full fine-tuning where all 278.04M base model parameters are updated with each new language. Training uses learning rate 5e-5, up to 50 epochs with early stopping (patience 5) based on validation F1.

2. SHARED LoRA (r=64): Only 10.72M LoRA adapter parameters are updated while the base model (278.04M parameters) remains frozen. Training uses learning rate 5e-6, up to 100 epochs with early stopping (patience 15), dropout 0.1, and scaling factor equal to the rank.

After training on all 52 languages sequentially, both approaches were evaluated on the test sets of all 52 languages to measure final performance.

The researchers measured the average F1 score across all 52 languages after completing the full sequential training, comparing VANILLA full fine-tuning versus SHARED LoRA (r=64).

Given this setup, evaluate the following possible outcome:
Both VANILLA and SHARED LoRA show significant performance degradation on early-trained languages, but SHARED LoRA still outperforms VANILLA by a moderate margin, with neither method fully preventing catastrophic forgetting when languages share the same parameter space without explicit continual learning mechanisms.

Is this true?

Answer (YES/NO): NO